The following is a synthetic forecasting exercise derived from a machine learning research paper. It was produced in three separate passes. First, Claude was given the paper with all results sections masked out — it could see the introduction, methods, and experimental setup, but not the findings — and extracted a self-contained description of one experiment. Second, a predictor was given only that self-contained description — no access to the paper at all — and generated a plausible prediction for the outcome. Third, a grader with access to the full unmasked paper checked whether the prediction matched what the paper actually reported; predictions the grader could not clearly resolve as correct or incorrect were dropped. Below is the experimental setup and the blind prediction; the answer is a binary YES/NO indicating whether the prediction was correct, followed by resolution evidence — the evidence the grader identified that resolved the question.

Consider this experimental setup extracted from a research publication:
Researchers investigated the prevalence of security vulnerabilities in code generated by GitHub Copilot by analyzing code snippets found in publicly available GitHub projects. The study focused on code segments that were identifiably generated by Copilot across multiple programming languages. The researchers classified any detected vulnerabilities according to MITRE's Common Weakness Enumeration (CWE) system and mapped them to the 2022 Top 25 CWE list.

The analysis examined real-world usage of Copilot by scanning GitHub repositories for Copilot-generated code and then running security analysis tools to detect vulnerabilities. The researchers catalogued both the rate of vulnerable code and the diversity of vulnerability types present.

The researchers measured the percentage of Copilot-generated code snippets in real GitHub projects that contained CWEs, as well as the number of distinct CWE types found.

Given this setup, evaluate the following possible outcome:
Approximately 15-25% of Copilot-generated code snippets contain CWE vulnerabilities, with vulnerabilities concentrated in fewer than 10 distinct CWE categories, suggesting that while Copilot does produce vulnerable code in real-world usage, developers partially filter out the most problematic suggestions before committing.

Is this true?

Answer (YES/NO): NO